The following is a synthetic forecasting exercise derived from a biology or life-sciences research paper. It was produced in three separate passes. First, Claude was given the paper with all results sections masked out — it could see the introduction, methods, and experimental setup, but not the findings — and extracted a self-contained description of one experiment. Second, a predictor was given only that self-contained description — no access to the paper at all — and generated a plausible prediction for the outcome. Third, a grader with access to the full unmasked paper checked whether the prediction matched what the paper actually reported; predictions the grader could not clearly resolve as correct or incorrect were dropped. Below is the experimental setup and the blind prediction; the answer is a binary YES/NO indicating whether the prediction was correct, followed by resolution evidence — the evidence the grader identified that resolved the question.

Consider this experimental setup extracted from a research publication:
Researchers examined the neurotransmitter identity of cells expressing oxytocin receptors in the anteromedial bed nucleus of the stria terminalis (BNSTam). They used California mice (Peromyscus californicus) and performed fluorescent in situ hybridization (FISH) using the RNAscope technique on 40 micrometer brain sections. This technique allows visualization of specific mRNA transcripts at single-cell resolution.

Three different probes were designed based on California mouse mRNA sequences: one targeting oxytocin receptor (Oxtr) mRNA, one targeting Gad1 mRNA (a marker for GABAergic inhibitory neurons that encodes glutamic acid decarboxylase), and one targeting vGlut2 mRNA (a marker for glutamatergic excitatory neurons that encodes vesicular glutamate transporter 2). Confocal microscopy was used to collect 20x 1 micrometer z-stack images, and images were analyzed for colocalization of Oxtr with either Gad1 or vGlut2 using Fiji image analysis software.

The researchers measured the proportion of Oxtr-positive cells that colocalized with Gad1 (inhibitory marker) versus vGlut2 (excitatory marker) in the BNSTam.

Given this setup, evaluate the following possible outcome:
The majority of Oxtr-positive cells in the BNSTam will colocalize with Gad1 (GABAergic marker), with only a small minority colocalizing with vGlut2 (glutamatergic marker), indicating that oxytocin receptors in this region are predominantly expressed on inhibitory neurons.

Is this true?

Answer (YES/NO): NO